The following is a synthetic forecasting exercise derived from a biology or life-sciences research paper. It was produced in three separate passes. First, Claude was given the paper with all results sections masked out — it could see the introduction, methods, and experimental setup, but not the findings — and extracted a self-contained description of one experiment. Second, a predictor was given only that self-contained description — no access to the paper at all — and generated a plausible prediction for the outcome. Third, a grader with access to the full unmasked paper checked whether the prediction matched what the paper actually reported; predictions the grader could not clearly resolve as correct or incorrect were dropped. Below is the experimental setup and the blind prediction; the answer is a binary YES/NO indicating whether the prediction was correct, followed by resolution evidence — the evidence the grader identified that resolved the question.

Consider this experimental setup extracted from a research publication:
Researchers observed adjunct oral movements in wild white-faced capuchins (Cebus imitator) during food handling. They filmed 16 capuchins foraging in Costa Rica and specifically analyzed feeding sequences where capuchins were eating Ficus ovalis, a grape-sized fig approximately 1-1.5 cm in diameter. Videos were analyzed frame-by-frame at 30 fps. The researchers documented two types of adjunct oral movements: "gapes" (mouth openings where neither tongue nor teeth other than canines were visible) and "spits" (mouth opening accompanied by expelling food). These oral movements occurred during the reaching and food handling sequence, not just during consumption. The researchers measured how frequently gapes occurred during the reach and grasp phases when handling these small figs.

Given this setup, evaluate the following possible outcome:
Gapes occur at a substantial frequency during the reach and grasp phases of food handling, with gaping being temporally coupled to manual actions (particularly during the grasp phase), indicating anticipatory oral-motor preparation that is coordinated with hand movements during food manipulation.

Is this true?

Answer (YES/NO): NO